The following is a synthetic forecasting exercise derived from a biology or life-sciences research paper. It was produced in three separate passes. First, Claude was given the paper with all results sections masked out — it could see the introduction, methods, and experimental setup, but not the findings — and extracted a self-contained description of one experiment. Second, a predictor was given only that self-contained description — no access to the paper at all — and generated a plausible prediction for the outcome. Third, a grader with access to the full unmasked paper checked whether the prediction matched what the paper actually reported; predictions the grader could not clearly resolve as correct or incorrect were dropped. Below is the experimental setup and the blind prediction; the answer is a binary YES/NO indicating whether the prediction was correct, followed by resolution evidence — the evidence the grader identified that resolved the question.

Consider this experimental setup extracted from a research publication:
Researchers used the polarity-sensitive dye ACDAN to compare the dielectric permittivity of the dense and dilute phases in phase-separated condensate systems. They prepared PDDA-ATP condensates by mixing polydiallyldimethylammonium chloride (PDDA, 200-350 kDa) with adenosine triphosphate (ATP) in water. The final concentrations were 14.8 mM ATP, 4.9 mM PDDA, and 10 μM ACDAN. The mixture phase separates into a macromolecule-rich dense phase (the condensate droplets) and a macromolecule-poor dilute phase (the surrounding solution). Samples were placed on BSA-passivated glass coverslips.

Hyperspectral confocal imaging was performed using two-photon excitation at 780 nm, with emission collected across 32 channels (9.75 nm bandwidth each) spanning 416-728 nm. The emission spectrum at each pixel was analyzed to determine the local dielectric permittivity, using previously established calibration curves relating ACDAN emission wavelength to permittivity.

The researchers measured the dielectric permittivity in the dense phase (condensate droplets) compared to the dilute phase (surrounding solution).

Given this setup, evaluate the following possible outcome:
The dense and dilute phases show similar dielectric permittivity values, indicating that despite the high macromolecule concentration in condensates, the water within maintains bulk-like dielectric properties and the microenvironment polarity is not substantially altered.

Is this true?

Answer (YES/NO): NO